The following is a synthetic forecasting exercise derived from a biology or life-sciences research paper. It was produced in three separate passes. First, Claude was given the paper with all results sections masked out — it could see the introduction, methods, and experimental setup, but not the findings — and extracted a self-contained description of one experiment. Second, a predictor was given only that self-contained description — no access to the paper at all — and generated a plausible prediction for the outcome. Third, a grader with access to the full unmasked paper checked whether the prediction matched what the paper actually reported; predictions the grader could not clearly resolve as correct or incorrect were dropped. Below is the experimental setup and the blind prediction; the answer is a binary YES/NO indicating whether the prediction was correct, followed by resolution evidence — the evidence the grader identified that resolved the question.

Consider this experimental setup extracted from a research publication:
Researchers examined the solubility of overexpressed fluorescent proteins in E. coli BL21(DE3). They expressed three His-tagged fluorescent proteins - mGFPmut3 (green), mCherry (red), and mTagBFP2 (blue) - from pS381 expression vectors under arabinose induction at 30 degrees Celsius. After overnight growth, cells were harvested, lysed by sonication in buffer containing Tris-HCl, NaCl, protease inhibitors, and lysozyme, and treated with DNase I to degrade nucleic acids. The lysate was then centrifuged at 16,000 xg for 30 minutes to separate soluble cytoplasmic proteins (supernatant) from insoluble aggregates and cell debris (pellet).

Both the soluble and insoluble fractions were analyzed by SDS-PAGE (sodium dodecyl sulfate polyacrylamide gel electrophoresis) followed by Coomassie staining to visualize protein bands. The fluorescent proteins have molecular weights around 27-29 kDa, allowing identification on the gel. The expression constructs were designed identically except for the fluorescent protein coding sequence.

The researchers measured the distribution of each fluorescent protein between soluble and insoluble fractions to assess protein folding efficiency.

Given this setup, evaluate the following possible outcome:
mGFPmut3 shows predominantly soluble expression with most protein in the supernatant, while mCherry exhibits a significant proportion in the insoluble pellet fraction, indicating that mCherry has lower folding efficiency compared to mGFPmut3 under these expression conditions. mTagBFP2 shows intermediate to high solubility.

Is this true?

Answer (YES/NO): NO